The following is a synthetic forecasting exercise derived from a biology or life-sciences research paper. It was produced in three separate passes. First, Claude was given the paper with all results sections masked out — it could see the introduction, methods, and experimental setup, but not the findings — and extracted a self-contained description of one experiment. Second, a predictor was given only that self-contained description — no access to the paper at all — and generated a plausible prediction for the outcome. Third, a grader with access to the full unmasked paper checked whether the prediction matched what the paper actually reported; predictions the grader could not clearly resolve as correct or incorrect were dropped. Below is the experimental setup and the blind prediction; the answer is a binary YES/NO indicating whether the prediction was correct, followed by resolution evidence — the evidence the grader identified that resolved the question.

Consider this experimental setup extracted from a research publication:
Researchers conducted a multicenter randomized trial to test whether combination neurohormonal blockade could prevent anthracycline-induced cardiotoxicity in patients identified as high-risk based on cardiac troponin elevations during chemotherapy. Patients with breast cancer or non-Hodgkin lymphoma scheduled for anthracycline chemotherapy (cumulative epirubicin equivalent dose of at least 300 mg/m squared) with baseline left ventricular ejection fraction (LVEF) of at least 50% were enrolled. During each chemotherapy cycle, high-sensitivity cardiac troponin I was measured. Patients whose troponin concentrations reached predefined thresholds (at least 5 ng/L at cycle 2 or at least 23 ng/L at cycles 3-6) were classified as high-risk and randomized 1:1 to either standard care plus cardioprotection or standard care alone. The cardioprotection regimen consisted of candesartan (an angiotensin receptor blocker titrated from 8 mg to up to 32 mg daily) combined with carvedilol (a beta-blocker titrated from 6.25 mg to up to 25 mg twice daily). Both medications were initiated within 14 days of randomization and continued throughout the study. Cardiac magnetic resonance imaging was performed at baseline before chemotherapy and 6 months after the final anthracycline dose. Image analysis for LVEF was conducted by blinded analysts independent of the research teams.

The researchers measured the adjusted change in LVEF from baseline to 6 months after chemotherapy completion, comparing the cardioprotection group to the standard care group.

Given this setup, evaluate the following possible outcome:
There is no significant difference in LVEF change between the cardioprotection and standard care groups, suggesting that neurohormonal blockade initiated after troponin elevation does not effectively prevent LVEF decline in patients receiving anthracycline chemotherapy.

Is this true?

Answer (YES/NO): YES